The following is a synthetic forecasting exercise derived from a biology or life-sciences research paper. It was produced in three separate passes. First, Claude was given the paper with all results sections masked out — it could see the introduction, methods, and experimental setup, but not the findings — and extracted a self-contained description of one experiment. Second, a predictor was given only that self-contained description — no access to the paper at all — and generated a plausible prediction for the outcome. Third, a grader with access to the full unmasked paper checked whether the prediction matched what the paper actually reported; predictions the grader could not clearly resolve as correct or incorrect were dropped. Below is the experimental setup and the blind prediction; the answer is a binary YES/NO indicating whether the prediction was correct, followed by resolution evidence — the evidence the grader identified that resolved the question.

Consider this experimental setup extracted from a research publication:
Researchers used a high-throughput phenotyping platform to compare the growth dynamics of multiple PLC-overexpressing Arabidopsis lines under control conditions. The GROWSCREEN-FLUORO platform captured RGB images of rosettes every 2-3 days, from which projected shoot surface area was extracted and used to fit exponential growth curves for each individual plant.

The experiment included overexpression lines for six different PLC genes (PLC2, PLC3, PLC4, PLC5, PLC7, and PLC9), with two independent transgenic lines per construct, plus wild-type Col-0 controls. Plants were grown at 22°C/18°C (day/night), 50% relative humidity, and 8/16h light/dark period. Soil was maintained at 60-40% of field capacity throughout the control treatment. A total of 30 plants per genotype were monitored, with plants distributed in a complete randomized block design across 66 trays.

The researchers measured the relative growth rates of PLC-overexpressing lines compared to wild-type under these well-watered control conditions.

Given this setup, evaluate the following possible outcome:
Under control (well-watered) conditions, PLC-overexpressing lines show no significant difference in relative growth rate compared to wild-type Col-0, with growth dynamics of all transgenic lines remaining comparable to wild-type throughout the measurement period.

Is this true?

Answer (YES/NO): NO